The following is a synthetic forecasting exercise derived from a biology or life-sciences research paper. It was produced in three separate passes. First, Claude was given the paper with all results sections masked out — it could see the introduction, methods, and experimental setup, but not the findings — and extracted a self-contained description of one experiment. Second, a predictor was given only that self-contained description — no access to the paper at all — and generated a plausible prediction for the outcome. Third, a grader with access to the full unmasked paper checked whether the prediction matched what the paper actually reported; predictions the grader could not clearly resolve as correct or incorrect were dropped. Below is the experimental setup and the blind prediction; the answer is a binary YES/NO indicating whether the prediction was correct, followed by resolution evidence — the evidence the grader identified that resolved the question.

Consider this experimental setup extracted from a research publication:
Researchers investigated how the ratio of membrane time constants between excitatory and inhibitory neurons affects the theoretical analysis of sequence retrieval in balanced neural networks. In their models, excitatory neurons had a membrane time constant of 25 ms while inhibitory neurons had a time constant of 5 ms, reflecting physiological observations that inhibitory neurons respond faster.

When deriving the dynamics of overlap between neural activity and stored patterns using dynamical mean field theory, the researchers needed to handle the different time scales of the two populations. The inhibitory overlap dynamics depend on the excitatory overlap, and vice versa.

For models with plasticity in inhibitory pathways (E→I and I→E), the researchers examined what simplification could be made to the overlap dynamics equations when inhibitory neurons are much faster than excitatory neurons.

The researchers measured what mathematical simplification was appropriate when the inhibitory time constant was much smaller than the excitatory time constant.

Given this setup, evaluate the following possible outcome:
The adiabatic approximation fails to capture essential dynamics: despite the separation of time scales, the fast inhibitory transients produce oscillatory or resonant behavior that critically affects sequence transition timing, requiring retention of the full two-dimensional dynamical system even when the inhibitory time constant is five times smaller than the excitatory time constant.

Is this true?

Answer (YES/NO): NO